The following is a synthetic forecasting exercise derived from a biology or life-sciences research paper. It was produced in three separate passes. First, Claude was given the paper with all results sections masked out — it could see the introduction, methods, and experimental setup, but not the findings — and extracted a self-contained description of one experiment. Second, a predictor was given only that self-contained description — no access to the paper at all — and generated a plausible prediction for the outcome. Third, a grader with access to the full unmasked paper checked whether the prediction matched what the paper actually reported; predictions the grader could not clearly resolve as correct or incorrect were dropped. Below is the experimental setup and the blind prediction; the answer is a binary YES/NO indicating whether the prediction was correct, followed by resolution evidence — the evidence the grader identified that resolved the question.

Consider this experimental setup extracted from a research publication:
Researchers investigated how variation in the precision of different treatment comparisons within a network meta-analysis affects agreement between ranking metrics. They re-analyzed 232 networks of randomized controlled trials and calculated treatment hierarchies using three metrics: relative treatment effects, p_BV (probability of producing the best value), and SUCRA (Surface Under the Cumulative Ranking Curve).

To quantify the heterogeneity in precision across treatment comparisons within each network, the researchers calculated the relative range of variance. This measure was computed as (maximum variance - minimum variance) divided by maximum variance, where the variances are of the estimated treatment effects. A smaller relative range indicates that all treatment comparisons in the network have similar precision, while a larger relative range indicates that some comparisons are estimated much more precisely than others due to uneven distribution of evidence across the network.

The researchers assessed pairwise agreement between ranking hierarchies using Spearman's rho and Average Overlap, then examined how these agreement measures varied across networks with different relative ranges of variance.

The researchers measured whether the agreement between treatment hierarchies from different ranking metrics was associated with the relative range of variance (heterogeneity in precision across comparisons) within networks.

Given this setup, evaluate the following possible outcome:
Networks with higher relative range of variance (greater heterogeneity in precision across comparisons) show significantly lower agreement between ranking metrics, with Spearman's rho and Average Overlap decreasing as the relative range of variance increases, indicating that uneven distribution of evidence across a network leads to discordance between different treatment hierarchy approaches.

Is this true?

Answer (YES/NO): YES